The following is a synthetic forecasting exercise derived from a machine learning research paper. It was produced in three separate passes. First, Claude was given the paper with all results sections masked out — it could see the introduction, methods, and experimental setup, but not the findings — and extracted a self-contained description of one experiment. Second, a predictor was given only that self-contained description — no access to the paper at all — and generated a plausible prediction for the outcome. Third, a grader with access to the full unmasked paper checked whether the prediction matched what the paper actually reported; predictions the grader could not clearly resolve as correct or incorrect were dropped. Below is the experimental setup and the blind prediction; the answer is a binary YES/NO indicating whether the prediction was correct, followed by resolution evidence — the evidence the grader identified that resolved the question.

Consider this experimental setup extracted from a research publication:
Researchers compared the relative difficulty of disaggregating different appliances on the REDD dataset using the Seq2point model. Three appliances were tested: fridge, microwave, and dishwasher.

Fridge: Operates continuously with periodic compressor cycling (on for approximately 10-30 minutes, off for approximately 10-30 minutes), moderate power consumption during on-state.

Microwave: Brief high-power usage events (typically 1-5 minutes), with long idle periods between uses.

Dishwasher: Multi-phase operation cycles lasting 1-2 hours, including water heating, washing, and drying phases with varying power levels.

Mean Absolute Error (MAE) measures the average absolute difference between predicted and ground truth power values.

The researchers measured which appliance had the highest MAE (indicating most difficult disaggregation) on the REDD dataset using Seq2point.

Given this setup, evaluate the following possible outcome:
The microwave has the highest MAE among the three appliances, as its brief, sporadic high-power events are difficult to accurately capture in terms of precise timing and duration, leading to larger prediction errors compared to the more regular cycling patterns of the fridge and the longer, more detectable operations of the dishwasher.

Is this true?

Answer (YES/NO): YES